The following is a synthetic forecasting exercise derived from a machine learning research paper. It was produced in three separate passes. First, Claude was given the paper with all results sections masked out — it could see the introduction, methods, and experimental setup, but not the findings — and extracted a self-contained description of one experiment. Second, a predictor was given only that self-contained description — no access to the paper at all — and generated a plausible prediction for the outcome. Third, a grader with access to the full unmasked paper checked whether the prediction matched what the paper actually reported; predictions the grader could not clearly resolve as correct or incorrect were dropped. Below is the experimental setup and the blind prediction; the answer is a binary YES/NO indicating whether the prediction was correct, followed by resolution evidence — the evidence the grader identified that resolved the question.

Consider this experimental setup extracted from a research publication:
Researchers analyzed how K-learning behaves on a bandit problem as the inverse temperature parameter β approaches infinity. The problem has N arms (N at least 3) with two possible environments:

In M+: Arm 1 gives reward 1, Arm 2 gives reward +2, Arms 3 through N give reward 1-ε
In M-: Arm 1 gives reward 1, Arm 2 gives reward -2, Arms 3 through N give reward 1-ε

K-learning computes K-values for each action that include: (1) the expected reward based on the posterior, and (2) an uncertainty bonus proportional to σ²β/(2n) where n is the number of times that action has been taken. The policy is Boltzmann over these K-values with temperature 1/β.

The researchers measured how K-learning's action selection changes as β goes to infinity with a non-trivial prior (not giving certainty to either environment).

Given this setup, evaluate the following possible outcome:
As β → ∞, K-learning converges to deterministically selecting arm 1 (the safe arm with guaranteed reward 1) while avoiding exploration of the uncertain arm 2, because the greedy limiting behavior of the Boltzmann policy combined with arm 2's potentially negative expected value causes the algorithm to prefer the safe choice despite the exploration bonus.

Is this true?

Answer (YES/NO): NO